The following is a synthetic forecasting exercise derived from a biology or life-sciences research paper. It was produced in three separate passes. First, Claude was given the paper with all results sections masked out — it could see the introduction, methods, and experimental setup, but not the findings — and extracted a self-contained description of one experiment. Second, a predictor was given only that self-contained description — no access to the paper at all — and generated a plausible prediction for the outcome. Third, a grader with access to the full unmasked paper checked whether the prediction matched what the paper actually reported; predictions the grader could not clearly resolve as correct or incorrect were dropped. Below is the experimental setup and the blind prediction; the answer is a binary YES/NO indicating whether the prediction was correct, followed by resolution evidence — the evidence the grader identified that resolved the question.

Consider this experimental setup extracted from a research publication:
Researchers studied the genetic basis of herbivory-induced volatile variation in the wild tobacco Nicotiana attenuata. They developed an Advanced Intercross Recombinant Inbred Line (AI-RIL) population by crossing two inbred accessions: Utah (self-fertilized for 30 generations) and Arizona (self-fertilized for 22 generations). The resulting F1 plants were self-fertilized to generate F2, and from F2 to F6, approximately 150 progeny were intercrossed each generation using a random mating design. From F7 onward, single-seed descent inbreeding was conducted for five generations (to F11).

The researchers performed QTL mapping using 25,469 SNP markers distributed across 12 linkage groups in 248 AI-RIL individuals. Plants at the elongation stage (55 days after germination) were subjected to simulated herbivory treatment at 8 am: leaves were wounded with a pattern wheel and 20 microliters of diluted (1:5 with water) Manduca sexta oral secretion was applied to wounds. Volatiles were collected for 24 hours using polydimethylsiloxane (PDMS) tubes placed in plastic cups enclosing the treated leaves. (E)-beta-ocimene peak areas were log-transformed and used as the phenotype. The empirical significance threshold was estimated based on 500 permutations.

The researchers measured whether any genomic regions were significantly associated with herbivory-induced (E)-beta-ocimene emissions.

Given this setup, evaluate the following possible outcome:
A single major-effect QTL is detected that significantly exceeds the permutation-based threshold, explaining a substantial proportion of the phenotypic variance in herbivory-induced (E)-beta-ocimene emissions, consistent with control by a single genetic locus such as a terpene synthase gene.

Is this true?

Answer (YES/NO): YES